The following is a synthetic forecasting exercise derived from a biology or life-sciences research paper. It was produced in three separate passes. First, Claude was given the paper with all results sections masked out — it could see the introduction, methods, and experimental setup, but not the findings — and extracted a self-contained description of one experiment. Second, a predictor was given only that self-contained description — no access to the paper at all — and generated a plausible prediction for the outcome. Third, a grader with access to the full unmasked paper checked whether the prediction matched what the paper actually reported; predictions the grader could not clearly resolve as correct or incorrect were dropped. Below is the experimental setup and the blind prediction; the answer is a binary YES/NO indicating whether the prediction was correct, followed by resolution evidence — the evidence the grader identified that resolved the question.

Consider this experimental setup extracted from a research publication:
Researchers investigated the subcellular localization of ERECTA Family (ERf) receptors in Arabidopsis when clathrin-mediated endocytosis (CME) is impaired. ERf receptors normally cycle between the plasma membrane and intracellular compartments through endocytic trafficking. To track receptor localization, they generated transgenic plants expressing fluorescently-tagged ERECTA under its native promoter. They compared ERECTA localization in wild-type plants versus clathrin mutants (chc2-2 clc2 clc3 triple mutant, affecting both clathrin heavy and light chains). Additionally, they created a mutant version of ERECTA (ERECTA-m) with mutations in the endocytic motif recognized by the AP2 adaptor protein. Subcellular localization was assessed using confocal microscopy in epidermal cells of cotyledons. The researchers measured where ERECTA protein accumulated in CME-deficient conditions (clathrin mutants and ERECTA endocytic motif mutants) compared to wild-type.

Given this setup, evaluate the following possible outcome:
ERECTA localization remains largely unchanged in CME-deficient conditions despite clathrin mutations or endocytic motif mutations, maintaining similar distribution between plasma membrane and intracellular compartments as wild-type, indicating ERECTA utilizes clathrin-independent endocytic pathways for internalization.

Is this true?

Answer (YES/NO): NO